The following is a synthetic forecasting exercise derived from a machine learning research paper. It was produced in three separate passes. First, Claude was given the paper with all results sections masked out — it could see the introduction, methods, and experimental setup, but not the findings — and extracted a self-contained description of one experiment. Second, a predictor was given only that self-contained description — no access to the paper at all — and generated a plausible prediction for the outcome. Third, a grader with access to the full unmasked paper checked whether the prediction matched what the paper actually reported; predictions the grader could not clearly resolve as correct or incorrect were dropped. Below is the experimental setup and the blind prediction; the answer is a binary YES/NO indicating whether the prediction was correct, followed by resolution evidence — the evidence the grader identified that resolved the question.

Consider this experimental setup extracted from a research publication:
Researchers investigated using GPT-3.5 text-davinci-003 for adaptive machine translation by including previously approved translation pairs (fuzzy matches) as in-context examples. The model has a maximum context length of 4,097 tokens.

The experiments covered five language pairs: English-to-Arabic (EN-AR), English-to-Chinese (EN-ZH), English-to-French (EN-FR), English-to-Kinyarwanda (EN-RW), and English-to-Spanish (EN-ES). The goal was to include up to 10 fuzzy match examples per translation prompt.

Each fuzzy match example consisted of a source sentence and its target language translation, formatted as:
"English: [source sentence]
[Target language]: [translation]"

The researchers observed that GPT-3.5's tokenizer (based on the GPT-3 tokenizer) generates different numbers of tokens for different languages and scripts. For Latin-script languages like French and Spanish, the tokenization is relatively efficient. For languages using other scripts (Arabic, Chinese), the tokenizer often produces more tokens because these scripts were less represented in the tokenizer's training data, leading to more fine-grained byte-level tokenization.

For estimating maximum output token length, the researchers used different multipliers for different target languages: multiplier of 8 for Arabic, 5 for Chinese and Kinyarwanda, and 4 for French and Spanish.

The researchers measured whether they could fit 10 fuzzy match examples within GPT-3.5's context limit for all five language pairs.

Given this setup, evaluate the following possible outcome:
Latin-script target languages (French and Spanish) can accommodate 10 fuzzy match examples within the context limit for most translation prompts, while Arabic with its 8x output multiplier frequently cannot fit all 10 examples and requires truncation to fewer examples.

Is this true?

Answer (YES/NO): NO